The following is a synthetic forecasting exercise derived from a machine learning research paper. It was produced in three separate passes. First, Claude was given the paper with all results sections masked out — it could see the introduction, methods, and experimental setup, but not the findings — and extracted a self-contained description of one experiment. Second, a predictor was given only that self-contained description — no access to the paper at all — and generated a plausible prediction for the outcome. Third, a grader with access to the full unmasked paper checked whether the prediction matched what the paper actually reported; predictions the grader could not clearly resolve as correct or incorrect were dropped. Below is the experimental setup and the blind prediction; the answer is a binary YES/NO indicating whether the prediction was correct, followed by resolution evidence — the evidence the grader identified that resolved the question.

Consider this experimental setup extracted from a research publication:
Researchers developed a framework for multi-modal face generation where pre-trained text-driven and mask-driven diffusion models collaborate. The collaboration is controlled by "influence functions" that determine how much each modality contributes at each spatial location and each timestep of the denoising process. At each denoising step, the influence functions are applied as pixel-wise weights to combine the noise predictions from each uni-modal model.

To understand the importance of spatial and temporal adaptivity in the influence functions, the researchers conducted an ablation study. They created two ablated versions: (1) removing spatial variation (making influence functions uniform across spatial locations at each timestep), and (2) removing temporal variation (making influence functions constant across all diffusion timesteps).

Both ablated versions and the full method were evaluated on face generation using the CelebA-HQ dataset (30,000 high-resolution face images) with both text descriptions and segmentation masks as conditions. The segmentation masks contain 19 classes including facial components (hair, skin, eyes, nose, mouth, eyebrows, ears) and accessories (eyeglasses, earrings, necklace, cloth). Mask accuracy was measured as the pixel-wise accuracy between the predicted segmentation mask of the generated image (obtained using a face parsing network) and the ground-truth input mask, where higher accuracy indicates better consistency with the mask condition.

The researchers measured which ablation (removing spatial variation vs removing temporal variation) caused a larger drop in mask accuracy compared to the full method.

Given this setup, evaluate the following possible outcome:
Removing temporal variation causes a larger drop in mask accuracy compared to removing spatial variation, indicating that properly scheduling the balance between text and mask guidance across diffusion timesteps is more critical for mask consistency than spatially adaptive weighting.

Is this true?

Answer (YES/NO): YES